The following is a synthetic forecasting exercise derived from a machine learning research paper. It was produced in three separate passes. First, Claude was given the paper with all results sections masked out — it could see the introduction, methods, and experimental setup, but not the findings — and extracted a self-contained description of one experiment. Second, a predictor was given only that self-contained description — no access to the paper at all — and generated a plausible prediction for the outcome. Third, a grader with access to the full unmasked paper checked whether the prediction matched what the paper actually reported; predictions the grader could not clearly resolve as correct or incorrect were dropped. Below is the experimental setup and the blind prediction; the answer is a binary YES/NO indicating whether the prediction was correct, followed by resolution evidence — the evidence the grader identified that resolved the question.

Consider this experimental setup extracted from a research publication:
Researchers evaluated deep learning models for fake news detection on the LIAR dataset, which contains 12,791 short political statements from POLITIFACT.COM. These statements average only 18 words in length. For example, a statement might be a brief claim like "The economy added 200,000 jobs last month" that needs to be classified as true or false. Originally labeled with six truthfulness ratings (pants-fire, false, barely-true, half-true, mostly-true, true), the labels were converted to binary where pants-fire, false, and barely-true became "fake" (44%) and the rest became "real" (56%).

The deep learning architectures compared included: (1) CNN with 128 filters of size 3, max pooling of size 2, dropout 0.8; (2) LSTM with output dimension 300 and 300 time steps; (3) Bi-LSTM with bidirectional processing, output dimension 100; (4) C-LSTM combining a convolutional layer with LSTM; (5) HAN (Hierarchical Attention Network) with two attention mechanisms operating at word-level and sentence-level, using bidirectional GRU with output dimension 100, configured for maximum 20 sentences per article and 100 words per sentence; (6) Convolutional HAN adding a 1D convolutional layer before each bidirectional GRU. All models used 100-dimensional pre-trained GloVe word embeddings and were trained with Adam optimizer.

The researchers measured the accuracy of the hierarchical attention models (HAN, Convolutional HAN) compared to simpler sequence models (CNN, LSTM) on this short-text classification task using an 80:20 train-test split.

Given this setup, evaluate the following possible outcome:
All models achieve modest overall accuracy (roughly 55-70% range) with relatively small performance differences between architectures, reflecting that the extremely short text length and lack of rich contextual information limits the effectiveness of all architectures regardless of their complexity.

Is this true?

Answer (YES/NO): YES